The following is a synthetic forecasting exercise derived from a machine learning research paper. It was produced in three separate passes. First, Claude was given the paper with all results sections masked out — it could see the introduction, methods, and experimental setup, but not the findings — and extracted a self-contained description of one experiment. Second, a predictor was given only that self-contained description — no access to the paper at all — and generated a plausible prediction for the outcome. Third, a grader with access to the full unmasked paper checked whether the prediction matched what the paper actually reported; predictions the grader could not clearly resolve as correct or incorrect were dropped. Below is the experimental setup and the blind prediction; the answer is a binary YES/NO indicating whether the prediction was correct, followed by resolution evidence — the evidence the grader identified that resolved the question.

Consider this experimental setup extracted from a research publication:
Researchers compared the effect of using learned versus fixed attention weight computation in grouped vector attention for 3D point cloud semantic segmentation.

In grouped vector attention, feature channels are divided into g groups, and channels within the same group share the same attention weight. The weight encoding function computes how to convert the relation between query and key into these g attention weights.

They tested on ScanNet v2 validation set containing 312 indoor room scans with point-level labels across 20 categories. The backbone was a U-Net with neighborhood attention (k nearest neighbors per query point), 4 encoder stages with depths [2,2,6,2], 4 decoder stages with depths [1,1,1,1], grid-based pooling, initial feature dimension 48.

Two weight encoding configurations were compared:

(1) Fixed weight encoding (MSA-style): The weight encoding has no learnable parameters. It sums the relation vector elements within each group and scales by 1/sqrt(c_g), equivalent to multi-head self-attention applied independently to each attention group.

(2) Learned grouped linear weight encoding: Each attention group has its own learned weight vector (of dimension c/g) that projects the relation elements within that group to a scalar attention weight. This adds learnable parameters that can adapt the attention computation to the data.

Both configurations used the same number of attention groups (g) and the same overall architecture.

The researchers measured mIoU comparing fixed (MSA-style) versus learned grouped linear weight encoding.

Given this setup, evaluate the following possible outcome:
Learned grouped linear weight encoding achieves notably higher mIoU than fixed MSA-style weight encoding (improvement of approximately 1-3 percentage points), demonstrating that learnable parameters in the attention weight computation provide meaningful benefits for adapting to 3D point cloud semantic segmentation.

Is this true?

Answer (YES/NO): NO